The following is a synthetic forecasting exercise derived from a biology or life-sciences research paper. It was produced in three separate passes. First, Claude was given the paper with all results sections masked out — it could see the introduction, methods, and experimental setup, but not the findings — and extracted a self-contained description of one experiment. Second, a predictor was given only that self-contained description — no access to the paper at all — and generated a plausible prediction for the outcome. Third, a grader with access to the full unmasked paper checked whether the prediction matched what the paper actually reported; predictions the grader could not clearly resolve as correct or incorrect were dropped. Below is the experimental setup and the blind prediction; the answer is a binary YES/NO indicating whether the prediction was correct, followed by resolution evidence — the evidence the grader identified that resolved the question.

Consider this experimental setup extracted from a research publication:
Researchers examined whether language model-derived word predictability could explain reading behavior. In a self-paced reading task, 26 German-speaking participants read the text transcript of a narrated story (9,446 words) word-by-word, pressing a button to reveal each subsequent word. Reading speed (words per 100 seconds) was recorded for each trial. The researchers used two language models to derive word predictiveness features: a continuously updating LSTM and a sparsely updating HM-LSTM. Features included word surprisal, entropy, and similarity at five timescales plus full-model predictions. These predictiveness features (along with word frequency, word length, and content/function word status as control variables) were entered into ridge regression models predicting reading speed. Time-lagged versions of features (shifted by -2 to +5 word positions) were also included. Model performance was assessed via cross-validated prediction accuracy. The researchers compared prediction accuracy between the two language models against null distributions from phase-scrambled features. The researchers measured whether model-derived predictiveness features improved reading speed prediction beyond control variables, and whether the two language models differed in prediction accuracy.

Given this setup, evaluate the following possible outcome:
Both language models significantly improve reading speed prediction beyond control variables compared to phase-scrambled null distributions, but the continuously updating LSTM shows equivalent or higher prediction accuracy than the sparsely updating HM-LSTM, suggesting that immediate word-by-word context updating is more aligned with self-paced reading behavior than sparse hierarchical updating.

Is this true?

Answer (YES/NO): YES